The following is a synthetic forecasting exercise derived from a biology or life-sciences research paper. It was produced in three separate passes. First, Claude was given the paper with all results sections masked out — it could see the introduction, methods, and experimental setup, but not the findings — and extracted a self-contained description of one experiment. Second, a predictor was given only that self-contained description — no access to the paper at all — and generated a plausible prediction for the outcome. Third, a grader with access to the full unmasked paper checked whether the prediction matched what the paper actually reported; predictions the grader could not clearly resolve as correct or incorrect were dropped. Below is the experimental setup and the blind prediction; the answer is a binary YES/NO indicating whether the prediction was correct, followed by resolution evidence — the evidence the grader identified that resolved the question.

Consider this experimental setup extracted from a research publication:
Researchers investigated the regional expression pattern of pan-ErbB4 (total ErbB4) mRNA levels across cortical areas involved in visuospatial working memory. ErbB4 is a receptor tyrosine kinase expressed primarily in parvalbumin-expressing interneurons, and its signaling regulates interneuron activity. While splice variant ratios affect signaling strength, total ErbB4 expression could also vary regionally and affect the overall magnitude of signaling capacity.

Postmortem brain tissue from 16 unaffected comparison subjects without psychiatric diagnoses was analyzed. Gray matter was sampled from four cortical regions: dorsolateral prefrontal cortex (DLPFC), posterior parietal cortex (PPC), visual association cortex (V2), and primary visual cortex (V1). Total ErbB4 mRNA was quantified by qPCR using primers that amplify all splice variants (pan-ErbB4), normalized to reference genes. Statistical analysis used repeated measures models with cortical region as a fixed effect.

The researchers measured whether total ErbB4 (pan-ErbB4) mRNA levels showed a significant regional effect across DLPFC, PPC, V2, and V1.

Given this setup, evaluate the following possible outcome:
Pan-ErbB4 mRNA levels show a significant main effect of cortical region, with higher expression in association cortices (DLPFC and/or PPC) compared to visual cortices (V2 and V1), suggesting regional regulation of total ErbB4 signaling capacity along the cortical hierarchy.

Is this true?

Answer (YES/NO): NO